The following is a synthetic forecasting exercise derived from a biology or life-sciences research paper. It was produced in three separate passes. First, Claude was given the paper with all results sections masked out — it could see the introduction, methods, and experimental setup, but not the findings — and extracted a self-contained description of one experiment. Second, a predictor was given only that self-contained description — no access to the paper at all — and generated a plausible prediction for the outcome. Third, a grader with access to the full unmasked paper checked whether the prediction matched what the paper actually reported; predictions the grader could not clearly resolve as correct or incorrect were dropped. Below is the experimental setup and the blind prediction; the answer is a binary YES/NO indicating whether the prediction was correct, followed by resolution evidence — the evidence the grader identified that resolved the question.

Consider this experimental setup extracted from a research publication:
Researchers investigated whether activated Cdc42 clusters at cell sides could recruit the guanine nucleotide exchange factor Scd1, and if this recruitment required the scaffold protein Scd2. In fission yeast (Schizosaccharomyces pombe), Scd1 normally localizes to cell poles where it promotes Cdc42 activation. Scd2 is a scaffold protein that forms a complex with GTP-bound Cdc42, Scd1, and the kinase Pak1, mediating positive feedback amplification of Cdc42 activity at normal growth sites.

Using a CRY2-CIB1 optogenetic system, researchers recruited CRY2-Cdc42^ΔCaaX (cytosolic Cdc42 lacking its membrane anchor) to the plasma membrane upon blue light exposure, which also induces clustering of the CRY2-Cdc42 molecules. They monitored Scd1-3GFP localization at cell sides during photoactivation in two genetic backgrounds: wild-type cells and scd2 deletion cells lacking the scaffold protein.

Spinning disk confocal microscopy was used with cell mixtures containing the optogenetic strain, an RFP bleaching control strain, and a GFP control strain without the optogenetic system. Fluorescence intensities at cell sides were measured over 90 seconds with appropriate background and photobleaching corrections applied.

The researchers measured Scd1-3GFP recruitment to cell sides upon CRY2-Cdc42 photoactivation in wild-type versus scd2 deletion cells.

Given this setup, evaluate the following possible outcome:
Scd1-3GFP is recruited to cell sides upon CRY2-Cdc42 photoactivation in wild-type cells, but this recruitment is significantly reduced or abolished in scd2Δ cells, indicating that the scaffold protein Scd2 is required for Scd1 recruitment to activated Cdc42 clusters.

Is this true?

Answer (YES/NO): YES